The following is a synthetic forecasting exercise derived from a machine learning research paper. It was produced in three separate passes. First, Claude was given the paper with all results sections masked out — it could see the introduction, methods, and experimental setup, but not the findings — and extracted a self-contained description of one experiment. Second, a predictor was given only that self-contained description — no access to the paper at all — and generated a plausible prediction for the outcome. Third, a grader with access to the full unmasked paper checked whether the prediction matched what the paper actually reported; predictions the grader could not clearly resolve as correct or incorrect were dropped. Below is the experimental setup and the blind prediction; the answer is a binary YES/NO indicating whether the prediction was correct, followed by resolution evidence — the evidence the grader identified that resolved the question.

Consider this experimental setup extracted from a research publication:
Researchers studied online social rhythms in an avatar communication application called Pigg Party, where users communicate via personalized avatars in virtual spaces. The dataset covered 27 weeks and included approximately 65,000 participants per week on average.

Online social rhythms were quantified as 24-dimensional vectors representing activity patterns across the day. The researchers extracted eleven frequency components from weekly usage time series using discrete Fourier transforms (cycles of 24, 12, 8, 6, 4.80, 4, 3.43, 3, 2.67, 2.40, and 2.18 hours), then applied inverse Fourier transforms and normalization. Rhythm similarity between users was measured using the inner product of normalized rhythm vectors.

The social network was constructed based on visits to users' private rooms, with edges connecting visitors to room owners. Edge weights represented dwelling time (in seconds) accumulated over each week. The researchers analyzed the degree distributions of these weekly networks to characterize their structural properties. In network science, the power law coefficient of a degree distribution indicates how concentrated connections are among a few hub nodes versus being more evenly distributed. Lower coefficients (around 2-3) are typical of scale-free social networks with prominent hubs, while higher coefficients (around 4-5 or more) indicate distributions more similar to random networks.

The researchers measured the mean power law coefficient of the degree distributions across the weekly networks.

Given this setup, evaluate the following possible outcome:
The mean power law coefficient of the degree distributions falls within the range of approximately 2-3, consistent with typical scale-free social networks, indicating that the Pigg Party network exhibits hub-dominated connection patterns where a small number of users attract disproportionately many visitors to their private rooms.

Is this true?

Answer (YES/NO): NO